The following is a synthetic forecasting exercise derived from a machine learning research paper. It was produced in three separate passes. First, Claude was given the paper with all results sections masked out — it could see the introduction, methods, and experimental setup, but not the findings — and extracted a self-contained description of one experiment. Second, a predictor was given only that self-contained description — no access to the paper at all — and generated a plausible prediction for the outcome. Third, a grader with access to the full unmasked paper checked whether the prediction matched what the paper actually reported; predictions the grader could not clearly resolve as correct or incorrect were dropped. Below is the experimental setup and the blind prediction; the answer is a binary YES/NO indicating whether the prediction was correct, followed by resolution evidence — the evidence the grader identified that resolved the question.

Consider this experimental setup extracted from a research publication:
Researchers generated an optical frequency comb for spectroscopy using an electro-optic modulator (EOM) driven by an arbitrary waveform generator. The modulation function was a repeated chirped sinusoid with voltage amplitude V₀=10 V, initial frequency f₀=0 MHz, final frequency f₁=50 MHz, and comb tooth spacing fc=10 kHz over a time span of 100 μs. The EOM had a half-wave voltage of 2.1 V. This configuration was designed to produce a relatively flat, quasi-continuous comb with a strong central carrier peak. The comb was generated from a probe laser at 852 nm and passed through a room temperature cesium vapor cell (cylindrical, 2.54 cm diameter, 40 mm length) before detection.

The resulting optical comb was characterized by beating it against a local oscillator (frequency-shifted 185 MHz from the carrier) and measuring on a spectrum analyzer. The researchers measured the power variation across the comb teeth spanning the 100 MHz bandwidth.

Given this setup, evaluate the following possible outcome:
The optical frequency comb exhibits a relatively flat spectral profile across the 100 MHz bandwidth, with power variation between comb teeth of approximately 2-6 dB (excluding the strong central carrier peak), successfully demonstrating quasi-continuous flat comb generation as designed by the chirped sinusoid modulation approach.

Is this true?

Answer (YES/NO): YES